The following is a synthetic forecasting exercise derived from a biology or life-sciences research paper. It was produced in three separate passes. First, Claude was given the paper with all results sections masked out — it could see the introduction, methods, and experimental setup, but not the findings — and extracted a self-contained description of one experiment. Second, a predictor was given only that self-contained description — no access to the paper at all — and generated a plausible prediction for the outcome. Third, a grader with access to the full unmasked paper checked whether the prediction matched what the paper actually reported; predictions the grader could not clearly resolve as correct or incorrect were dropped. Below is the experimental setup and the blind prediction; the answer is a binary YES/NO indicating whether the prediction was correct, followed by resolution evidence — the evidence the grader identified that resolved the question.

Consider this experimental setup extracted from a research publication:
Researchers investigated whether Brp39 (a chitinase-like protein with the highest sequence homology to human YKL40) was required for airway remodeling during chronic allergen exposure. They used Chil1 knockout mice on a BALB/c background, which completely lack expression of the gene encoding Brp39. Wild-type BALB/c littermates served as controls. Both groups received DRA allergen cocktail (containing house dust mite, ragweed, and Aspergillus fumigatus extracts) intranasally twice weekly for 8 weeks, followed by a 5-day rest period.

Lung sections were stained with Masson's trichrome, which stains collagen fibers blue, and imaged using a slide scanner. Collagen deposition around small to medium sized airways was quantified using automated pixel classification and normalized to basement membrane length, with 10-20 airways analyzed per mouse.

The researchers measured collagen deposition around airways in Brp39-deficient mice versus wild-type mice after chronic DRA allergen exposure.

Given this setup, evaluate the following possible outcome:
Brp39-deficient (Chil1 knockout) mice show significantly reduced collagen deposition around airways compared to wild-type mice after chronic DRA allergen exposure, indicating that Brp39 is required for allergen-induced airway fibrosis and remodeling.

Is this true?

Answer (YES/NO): NO